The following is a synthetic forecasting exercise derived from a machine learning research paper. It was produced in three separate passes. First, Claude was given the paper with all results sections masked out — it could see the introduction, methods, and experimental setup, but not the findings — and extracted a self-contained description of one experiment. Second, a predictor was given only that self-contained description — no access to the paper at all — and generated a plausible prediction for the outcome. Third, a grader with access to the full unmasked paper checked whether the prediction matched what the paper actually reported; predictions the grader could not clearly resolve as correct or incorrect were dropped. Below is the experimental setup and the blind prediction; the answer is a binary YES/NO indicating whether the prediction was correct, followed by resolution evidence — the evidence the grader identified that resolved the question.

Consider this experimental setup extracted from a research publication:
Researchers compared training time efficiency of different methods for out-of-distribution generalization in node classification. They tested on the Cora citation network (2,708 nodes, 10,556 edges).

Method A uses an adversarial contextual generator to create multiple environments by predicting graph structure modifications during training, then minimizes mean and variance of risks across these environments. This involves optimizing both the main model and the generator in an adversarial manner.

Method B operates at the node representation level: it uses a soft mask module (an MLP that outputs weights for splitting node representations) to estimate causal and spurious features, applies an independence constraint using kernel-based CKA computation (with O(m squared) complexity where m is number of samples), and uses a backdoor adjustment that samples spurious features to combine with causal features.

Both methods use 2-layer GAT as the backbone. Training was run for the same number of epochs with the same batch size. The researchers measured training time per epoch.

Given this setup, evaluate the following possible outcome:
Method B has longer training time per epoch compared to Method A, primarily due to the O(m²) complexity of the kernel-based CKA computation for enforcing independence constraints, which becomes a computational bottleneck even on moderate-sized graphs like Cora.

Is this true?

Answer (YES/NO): NO